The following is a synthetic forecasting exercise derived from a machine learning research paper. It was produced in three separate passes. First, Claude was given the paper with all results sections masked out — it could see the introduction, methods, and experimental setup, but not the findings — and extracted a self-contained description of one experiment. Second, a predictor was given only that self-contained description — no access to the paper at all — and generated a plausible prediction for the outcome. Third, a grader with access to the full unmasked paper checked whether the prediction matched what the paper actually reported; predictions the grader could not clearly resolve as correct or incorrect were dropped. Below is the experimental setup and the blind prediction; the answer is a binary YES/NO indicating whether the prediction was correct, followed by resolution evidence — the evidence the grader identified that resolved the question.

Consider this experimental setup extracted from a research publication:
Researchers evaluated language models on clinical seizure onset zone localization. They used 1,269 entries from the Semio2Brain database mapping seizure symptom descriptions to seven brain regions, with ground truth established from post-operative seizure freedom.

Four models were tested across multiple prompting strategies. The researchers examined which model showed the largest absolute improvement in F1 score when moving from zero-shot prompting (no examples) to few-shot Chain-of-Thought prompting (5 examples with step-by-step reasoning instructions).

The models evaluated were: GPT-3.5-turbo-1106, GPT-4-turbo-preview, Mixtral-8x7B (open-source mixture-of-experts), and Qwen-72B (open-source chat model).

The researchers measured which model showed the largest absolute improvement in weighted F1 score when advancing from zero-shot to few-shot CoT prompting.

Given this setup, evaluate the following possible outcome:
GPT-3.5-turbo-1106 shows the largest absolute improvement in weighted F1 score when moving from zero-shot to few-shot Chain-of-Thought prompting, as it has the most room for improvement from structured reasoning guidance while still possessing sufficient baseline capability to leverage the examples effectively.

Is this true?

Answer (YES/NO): NO